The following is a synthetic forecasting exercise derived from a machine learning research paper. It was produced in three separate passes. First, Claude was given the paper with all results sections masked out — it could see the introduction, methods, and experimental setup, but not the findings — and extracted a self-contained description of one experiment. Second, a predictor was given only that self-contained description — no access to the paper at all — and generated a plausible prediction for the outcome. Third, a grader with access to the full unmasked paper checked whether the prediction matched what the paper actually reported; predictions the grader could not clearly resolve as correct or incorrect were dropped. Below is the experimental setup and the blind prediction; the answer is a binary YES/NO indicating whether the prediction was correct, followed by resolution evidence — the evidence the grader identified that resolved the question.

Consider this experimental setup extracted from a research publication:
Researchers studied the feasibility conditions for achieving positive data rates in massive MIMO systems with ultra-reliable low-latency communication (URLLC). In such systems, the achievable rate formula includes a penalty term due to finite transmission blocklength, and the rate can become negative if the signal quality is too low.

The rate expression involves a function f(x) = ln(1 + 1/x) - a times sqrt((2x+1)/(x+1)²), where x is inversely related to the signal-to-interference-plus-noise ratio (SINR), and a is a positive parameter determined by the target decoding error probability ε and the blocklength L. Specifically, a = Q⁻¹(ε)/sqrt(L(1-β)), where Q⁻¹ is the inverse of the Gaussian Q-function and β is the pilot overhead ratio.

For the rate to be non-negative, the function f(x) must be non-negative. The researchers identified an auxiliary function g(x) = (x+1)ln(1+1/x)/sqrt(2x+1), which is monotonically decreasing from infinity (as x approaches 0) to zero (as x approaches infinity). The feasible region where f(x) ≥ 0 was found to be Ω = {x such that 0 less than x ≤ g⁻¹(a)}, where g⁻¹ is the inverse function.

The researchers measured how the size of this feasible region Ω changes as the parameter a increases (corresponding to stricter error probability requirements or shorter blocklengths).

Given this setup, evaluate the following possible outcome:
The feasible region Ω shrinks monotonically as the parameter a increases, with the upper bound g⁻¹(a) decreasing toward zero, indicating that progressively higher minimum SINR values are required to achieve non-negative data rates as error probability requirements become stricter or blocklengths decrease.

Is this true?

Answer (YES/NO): YES